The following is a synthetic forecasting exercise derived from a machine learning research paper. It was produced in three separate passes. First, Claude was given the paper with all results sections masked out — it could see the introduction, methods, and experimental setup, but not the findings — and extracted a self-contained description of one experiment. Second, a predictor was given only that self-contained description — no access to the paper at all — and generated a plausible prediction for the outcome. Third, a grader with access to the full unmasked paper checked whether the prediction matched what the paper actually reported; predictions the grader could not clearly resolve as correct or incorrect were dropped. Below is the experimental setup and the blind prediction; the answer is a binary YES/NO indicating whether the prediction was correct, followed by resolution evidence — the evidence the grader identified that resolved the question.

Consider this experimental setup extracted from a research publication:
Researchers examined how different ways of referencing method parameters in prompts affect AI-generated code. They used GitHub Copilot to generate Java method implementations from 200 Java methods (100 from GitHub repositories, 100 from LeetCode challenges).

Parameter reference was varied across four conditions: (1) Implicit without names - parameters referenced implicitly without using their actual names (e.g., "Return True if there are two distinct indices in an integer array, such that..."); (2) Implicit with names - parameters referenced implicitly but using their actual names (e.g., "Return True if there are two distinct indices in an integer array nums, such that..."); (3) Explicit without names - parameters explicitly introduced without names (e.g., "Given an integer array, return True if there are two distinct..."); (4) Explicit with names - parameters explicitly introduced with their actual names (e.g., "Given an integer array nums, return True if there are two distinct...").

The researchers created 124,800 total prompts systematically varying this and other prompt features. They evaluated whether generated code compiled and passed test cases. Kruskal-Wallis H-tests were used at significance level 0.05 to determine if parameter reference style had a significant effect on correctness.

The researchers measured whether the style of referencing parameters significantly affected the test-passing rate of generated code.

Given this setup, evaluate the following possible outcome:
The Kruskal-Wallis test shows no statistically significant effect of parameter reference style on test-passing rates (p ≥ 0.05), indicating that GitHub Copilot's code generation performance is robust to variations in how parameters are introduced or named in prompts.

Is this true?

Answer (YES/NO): YES